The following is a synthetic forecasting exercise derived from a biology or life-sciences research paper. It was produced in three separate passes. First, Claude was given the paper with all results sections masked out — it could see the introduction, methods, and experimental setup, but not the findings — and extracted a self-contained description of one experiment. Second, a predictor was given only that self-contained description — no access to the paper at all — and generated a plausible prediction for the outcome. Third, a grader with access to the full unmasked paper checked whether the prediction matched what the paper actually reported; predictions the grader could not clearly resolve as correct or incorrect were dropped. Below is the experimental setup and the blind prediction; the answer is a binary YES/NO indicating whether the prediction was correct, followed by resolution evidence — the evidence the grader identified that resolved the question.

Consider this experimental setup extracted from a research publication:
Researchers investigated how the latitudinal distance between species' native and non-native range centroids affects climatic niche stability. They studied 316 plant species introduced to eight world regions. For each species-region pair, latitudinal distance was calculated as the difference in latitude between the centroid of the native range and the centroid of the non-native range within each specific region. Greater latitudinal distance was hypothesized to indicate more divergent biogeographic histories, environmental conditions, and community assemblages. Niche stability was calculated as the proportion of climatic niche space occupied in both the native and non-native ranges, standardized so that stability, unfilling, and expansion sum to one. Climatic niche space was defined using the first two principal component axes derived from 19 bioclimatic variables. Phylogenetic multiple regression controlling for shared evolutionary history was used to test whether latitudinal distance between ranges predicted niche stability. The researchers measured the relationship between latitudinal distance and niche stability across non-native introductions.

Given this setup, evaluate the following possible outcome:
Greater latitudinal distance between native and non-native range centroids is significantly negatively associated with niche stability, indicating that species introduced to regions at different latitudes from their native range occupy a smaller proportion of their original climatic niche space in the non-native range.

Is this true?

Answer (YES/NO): NO